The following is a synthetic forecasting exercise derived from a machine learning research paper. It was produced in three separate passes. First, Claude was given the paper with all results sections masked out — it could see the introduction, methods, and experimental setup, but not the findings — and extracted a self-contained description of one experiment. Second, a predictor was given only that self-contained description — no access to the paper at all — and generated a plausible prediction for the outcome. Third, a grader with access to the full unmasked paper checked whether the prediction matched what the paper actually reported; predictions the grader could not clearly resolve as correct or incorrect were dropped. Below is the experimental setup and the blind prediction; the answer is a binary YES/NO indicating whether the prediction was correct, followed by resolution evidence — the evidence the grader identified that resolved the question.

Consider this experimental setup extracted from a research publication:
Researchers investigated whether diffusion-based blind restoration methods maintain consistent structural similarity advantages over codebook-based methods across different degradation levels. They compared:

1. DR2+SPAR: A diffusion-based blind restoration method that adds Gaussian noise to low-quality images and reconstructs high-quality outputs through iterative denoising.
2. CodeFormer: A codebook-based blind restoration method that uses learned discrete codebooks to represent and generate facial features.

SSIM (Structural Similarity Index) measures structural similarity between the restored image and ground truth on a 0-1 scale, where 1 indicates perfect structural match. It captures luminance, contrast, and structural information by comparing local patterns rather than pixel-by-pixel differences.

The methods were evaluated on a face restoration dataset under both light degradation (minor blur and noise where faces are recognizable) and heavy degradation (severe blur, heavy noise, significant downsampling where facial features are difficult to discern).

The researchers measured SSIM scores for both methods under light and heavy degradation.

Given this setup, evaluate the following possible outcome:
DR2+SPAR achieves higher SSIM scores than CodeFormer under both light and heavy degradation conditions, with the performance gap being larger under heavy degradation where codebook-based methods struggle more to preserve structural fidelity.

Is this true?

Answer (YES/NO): YES